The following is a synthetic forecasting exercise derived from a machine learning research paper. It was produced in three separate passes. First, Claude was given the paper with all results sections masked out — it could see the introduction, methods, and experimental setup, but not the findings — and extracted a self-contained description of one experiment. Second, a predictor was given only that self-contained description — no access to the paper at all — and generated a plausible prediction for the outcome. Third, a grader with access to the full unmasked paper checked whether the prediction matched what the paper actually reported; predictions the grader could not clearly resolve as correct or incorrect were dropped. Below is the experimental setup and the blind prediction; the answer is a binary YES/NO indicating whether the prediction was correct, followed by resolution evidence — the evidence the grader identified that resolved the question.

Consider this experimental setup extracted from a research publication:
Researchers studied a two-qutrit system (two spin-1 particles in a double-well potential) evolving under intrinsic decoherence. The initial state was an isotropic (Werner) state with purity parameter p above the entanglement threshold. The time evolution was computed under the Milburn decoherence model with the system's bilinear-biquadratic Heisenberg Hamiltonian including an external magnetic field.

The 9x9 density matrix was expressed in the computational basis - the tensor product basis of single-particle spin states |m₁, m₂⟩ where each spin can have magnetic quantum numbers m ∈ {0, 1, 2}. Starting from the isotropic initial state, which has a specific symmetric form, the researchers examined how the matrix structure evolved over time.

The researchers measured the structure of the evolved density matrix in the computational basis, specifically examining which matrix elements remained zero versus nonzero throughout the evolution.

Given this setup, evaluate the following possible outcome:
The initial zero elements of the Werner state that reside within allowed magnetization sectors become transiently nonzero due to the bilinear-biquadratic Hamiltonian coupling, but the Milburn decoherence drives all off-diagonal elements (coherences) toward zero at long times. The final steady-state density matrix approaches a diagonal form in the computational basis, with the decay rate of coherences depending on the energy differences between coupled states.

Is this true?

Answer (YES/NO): NO